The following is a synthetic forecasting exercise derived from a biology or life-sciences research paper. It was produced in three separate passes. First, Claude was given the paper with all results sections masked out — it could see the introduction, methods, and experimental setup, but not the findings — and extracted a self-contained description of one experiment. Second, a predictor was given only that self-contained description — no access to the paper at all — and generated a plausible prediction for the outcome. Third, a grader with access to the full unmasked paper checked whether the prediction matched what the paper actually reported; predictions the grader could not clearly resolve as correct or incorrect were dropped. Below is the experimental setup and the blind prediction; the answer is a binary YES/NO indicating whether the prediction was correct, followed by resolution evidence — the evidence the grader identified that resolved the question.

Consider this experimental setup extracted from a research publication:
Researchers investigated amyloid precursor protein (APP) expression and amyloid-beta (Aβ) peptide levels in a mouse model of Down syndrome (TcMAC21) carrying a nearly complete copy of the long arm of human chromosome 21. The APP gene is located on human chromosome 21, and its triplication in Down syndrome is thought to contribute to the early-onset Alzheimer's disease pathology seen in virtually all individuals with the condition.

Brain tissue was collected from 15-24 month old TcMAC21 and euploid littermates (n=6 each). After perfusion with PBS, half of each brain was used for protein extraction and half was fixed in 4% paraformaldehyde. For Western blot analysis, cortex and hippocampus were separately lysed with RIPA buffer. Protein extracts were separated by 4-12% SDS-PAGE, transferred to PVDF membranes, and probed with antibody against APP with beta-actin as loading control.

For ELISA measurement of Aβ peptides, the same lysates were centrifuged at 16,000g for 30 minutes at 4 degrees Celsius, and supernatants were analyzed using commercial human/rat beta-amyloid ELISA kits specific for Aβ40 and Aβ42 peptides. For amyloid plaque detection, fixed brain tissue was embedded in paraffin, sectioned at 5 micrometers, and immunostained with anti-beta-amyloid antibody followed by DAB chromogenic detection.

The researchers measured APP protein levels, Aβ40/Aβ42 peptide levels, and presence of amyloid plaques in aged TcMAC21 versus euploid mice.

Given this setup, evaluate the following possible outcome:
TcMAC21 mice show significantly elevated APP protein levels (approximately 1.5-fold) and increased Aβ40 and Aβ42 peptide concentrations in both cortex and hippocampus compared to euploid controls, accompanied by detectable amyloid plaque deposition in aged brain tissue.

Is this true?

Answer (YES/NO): NO